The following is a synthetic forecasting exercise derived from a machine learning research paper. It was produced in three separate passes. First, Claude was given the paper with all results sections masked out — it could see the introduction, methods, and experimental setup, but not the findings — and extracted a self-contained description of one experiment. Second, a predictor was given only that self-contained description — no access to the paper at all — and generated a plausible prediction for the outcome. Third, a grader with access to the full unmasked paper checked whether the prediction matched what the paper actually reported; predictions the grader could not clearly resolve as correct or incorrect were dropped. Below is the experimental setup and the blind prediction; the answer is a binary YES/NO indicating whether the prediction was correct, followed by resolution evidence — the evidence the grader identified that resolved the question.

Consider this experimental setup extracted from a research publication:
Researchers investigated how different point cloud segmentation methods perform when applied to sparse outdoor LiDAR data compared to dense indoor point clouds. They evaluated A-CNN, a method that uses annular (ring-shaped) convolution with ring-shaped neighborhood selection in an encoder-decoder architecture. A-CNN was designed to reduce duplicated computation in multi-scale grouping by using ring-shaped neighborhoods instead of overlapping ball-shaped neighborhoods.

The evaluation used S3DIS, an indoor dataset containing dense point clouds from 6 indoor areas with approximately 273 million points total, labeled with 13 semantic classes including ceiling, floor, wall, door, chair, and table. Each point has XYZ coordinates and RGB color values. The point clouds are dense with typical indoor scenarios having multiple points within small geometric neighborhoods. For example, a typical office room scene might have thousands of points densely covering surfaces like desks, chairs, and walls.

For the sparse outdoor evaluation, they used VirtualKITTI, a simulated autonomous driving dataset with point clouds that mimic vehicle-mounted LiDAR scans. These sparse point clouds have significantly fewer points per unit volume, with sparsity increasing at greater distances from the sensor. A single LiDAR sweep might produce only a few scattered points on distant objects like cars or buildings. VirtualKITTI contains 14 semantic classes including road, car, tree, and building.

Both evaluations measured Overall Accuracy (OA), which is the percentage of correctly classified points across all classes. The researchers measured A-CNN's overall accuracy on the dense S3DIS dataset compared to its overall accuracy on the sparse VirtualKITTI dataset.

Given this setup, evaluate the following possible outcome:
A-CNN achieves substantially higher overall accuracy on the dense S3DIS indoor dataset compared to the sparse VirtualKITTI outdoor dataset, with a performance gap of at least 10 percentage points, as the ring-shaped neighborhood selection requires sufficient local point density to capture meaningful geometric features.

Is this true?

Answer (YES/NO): YES